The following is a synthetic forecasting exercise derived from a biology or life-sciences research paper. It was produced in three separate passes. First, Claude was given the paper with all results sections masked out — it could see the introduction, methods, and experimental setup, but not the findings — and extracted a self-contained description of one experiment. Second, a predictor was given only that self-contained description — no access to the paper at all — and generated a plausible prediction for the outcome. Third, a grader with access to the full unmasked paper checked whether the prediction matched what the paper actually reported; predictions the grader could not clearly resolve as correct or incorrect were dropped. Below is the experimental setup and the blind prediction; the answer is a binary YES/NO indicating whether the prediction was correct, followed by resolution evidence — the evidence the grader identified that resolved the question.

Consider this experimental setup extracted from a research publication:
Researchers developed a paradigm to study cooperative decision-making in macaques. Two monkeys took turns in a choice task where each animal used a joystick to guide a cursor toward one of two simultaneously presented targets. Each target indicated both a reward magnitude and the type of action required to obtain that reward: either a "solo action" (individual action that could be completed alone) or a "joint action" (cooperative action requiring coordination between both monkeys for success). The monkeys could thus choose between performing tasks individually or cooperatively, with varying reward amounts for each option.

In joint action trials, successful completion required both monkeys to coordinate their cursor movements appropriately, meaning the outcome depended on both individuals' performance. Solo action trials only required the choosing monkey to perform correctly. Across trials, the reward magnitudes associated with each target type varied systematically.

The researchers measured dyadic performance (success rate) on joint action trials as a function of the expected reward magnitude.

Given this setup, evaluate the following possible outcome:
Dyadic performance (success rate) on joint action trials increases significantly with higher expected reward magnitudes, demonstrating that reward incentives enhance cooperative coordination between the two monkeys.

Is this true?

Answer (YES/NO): YES